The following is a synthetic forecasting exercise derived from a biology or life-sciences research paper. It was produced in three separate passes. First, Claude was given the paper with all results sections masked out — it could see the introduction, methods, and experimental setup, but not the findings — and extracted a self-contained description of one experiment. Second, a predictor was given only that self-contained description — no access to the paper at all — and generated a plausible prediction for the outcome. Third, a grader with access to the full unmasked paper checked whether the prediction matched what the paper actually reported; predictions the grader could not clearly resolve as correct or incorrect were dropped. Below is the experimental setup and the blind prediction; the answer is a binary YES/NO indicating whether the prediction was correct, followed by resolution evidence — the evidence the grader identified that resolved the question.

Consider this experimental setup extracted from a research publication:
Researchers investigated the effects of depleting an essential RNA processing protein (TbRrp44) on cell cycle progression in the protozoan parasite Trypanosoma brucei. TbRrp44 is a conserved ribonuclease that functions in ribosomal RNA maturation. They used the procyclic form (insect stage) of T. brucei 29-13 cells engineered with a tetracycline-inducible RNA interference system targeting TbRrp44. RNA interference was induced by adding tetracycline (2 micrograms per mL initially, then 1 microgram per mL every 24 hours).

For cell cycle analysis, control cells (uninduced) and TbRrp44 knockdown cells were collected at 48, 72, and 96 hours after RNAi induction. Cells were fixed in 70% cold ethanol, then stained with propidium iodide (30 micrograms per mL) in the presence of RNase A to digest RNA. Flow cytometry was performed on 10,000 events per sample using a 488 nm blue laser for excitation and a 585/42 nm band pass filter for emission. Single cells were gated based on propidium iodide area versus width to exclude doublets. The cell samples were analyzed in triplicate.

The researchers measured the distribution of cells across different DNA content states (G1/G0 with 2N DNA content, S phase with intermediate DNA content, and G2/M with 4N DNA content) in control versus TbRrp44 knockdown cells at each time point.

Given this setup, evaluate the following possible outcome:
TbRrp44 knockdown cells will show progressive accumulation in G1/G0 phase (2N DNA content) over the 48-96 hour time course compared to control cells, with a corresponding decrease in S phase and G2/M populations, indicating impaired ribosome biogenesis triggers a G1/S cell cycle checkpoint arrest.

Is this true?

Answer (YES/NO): NO